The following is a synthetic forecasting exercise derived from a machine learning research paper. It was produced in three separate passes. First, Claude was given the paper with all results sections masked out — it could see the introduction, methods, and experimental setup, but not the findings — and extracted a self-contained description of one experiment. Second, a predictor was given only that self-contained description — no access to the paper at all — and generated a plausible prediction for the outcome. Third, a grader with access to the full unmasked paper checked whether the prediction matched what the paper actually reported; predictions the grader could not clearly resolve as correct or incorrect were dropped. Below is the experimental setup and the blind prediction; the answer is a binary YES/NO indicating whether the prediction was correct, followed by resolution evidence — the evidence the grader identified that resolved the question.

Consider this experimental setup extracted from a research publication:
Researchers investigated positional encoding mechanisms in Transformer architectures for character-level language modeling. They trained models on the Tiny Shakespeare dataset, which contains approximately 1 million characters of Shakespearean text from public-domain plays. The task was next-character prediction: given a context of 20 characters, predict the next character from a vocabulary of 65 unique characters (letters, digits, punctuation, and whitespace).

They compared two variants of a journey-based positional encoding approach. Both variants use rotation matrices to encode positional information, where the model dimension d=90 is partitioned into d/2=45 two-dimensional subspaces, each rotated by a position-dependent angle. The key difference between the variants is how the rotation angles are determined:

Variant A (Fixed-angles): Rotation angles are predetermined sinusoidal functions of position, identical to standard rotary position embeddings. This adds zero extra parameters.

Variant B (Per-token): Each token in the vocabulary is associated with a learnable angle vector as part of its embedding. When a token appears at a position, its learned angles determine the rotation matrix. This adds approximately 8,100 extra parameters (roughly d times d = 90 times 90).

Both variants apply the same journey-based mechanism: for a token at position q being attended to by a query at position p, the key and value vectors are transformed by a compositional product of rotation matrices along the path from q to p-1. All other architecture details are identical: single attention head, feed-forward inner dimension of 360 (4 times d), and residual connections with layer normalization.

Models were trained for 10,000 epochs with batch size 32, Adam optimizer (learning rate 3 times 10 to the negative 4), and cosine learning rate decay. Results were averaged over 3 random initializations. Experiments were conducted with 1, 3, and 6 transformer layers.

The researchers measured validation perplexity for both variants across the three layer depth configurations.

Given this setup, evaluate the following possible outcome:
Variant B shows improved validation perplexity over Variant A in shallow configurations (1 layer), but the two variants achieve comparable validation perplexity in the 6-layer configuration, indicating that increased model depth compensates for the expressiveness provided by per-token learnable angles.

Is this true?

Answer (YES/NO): NO